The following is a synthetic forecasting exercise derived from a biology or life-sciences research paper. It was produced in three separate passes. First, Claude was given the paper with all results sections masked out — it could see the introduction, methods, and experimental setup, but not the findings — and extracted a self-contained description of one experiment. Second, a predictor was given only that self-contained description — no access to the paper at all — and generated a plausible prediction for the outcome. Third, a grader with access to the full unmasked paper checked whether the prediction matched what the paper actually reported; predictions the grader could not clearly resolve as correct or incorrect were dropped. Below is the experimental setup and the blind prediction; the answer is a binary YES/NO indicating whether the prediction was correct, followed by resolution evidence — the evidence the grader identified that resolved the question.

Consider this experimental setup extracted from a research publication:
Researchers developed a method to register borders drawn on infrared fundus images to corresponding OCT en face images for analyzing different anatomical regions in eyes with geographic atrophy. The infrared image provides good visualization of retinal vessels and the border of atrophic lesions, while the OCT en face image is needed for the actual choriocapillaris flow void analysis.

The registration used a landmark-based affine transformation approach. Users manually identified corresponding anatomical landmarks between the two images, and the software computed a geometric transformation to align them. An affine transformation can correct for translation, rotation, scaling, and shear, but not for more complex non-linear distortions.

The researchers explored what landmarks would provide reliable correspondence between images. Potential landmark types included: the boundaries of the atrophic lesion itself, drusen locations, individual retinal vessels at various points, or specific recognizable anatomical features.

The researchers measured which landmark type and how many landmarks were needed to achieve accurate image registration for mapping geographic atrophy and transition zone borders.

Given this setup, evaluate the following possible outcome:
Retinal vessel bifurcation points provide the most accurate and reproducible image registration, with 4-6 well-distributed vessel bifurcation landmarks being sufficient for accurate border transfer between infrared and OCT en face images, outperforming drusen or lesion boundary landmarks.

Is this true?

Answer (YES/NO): NO